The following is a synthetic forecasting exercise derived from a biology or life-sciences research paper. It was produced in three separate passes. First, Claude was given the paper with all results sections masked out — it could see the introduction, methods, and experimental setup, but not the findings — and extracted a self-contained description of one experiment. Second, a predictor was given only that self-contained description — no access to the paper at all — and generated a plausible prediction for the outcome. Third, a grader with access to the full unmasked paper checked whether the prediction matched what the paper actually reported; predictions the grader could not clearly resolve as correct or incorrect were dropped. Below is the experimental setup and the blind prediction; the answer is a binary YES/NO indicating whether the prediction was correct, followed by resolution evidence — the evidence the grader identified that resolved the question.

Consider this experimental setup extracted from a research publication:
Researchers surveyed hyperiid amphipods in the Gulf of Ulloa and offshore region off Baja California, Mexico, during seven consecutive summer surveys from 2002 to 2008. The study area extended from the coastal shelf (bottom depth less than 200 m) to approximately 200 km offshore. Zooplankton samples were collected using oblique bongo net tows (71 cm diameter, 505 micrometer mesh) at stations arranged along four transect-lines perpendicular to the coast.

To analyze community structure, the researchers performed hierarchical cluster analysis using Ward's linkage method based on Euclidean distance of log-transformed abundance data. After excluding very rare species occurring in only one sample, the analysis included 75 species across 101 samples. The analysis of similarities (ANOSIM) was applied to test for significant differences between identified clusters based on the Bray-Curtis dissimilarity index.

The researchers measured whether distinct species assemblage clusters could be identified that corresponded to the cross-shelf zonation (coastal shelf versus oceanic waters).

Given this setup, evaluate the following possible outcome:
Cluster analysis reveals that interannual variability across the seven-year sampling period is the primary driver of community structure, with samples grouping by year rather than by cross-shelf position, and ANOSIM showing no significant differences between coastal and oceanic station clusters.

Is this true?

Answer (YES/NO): NO